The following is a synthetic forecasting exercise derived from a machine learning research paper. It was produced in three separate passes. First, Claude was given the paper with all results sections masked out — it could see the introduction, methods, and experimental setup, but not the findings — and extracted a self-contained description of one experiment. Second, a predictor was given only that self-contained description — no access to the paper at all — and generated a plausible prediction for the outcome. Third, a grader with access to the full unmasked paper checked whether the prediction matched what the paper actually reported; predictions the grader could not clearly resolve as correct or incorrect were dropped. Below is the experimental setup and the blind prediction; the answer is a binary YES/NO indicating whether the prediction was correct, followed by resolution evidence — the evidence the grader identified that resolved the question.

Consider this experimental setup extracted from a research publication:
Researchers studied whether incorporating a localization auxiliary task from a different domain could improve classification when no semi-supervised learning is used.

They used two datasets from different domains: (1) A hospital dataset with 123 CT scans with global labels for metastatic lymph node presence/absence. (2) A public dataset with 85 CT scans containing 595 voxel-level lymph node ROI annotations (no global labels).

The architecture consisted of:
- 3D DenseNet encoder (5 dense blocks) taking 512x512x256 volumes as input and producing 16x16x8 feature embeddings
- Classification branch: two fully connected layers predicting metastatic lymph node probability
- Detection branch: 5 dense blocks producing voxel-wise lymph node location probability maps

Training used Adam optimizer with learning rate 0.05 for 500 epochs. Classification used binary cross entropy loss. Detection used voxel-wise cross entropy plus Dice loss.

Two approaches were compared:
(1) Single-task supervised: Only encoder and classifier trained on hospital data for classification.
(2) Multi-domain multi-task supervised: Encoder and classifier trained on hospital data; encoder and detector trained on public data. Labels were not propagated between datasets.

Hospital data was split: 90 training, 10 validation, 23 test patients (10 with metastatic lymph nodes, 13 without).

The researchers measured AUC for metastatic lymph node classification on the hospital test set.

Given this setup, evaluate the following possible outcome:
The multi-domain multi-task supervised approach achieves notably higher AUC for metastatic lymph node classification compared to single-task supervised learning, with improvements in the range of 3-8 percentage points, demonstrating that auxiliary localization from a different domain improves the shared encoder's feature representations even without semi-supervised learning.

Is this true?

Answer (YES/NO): NO